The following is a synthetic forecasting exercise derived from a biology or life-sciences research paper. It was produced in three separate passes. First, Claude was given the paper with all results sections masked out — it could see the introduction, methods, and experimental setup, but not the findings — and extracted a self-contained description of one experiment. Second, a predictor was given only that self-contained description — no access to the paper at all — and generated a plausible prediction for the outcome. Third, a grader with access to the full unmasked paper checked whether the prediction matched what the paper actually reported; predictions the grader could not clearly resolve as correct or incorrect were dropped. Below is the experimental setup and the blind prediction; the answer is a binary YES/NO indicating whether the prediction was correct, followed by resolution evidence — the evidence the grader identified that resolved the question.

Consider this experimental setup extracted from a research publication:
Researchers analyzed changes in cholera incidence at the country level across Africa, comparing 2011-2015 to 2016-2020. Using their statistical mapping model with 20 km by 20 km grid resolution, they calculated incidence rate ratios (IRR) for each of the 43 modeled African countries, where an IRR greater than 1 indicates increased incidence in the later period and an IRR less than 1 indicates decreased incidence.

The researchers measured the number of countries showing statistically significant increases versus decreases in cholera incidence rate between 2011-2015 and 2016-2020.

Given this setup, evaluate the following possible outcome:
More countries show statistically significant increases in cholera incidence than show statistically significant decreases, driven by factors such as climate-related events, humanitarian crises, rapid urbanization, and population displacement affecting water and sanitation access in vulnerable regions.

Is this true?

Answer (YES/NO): NO